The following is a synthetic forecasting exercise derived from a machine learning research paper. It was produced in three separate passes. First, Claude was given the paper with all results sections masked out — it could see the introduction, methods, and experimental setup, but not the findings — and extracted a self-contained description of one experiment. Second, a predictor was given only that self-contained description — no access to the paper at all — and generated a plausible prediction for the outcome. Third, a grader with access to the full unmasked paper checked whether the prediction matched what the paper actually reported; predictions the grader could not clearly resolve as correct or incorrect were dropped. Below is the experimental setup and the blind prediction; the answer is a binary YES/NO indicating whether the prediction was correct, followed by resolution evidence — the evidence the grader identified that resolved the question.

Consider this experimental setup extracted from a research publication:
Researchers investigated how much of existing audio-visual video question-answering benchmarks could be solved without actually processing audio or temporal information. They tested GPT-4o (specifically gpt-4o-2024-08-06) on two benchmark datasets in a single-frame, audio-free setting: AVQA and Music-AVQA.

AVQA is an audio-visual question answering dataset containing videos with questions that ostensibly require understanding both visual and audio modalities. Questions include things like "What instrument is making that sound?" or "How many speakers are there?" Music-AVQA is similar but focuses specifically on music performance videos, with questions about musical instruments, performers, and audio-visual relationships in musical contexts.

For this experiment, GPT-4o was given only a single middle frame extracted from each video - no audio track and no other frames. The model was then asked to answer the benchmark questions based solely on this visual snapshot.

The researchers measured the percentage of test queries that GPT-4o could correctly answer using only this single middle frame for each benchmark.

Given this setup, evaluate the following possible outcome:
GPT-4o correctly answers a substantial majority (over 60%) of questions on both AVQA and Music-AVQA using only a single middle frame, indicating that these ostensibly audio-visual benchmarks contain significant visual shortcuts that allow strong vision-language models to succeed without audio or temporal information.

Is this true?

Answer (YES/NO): NO